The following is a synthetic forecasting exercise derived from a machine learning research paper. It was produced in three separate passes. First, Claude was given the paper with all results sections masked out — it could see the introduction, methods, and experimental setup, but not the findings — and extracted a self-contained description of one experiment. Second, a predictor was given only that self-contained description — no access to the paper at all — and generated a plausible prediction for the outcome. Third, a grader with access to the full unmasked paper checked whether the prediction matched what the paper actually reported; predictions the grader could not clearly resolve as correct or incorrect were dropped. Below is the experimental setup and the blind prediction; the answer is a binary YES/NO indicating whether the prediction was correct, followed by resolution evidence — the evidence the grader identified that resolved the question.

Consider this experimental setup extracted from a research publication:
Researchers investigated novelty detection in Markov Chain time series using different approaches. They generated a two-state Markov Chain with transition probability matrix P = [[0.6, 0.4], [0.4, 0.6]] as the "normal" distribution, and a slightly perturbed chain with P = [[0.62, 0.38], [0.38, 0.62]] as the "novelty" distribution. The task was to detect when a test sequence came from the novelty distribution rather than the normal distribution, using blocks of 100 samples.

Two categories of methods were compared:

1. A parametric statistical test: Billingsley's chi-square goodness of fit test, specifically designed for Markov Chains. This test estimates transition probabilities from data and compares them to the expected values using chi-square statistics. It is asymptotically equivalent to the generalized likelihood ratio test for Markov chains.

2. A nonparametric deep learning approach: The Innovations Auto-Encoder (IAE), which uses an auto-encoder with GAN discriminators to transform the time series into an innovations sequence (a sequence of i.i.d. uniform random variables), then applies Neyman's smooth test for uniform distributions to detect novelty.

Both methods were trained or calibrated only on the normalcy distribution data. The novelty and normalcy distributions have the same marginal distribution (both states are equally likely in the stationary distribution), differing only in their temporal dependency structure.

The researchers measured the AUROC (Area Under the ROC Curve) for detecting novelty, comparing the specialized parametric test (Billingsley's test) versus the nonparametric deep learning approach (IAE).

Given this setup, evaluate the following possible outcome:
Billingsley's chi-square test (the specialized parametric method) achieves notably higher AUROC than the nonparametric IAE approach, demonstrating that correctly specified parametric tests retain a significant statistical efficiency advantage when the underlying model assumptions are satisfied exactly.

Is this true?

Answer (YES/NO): YES